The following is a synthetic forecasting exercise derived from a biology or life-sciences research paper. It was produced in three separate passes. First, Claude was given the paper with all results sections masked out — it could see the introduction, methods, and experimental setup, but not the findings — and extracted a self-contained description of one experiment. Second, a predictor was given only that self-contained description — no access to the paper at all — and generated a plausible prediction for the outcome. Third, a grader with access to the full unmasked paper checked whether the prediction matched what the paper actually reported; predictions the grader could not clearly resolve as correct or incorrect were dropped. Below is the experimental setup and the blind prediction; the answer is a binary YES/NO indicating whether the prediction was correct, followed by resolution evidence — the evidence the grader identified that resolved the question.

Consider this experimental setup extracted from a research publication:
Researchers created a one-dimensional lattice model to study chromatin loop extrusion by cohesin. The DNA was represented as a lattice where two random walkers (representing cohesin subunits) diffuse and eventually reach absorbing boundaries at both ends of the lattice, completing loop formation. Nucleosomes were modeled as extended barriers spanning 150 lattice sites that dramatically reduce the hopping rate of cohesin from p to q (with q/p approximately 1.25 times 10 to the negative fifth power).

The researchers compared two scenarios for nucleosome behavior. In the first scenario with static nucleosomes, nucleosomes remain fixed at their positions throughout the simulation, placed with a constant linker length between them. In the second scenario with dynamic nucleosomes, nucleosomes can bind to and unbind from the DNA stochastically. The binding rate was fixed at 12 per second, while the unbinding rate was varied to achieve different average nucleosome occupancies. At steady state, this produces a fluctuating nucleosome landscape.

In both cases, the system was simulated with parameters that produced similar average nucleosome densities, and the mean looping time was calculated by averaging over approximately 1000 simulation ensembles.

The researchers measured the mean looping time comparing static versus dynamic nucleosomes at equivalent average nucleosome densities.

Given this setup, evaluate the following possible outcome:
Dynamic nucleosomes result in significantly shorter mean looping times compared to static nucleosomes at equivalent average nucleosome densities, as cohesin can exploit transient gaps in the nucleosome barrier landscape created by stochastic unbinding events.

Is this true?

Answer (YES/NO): YES